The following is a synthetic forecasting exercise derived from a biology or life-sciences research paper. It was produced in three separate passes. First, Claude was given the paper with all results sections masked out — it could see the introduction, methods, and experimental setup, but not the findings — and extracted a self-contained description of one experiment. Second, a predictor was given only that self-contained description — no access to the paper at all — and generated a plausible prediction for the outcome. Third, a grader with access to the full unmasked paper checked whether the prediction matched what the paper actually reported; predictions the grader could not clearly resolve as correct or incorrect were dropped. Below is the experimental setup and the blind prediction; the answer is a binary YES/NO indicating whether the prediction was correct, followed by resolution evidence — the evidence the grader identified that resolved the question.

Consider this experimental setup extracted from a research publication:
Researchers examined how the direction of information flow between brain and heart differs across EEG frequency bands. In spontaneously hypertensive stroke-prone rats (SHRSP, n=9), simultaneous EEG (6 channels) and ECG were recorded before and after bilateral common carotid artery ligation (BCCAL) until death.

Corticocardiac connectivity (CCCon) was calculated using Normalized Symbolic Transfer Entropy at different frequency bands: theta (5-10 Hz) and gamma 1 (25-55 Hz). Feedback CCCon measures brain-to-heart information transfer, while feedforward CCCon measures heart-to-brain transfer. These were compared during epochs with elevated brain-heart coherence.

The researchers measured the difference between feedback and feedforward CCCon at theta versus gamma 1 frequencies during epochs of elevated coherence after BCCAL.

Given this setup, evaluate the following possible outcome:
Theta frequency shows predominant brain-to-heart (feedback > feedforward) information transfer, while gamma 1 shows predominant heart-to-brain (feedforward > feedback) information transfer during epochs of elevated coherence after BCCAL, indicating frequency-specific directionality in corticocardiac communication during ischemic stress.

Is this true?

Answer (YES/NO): NO